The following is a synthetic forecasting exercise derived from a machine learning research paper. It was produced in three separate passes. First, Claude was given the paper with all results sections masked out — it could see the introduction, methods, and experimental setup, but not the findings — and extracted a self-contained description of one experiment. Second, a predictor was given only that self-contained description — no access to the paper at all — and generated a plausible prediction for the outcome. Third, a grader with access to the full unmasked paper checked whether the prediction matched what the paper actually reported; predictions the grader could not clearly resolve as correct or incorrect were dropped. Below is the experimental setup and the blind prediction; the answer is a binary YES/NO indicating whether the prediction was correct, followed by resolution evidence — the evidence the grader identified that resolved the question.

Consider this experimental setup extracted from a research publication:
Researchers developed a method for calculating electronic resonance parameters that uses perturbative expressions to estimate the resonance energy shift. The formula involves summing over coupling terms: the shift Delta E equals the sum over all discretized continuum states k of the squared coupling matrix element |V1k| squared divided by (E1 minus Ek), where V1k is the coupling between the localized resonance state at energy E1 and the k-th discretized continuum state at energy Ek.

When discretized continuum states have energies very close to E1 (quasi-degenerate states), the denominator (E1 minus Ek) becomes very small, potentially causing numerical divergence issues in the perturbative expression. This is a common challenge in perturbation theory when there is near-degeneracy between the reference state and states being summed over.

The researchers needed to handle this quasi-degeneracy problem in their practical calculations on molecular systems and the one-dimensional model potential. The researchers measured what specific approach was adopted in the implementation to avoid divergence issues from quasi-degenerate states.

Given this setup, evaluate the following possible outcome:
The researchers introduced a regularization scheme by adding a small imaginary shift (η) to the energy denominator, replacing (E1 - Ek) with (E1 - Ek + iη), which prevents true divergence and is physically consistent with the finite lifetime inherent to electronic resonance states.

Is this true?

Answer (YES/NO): NO